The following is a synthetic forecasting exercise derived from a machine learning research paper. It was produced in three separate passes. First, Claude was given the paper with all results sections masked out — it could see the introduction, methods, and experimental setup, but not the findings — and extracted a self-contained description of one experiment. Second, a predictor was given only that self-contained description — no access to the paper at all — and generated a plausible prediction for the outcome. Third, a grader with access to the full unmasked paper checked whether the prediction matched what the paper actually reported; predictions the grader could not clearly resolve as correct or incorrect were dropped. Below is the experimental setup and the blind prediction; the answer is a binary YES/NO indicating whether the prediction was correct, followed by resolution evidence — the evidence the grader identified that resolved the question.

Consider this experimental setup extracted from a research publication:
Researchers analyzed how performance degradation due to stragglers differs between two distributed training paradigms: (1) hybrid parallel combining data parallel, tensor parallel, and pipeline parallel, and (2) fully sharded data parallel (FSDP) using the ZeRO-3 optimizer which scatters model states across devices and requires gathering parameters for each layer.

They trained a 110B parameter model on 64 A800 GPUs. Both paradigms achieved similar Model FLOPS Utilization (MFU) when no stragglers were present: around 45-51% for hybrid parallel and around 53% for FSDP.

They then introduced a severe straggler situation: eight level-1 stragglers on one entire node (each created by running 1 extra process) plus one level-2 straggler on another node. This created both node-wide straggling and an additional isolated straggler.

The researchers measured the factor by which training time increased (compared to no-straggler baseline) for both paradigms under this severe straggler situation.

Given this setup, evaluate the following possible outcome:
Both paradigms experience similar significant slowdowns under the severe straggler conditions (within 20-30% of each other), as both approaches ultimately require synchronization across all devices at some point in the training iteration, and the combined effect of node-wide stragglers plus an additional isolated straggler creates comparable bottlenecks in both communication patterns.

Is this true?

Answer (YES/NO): NO